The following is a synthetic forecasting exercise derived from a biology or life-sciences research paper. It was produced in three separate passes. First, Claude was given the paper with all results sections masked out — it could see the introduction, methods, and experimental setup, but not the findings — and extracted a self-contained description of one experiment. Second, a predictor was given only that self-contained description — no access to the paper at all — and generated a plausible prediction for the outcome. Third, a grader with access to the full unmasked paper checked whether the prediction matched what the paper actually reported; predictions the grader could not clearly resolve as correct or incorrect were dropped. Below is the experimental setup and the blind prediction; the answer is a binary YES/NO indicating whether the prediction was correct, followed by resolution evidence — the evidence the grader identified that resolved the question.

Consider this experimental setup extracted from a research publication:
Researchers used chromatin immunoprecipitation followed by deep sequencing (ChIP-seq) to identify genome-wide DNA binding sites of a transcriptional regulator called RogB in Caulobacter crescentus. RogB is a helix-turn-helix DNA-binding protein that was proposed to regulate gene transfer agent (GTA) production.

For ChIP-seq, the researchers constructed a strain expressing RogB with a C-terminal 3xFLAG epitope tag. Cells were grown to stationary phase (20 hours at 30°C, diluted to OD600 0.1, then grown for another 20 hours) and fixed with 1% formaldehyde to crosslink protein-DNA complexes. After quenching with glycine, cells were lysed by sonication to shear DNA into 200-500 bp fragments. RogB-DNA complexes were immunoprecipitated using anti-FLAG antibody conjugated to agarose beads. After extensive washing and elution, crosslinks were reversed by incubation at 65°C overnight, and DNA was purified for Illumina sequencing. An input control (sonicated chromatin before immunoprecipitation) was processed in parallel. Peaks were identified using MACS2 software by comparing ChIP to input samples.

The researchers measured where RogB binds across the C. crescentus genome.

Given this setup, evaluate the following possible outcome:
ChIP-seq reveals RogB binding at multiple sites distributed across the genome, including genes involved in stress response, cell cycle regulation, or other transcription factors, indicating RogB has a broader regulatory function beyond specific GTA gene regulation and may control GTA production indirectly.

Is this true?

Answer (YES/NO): NO